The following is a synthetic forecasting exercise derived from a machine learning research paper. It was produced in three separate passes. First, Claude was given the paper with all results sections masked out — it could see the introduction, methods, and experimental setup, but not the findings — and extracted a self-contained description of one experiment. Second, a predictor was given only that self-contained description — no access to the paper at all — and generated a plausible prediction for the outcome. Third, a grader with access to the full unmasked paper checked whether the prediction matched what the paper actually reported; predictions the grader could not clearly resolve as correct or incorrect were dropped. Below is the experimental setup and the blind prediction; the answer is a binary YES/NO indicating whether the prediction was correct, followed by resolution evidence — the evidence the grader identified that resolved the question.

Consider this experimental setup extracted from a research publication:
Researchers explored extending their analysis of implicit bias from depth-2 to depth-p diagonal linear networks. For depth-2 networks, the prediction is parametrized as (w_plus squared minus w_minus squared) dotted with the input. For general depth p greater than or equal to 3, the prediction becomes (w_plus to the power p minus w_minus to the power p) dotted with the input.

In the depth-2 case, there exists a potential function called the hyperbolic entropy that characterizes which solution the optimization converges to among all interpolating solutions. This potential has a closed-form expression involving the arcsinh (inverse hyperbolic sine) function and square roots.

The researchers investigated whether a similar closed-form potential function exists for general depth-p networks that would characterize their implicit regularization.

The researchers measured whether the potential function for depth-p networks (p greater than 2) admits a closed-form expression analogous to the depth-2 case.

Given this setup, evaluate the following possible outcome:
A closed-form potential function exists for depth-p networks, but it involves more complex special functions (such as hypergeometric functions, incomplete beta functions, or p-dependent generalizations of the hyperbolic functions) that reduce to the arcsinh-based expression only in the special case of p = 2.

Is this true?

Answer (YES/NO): NO